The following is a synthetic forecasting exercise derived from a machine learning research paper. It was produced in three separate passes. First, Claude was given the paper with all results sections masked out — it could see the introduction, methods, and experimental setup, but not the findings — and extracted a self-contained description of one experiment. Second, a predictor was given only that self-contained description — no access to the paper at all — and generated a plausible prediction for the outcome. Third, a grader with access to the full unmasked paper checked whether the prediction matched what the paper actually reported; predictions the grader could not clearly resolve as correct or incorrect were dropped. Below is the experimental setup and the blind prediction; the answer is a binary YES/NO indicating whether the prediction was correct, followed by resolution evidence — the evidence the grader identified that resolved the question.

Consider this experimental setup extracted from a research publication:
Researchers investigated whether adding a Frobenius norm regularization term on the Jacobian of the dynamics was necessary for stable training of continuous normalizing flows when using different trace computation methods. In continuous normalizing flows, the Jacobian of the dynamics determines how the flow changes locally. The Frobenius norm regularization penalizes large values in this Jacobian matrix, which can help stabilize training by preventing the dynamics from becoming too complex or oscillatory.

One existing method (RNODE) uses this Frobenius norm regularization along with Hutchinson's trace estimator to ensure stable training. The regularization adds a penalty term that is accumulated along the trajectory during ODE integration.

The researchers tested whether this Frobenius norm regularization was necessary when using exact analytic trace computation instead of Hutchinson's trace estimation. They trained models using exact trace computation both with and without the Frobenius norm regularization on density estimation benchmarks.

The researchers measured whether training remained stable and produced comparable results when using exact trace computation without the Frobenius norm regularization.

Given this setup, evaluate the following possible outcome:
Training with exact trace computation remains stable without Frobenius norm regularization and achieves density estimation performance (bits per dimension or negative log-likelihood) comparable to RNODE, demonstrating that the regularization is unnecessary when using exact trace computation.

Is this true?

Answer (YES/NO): YES